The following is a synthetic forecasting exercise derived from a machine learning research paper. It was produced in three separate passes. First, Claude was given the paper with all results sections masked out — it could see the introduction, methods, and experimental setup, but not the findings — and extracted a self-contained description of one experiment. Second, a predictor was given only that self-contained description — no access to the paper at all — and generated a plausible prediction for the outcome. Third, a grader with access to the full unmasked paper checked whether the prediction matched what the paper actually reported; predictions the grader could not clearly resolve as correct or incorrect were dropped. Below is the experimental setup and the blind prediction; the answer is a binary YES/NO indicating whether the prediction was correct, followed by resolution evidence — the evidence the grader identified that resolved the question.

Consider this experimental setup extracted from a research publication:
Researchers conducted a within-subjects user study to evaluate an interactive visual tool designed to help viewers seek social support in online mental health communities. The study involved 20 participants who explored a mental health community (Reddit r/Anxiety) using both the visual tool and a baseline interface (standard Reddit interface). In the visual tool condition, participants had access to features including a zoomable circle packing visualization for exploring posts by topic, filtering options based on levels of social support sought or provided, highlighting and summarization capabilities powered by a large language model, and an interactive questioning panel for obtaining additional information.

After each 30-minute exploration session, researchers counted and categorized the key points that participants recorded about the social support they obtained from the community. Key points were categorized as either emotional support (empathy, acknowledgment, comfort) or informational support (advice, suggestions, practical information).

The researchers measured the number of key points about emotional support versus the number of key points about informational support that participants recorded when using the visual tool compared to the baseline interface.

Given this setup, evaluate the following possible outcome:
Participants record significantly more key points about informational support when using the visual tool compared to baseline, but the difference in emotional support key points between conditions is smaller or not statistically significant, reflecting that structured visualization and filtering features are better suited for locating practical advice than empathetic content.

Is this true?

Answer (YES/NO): YES